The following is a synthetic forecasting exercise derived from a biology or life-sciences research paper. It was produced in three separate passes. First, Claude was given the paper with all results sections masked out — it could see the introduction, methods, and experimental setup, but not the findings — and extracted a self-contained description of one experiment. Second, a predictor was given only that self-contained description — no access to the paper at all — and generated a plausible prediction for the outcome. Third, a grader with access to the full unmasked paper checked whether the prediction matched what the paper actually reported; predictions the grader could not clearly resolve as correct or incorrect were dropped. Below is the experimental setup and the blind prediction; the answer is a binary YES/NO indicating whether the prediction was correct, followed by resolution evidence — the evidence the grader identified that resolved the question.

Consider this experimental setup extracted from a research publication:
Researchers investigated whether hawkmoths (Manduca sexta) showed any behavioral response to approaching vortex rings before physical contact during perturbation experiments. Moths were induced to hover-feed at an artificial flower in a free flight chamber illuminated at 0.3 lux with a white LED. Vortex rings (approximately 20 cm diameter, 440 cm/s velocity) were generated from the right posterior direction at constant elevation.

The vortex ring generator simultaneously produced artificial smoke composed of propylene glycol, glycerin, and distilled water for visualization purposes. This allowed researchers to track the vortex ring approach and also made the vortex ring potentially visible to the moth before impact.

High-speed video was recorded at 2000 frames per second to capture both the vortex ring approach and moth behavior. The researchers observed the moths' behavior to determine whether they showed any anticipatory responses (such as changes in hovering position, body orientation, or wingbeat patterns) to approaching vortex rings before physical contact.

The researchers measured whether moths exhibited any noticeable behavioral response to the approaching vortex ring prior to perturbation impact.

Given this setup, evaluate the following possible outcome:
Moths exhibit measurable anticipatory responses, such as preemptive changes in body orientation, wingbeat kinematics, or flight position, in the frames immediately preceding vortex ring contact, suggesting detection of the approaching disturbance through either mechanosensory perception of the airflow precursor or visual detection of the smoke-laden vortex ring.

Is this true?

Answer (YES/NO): NO